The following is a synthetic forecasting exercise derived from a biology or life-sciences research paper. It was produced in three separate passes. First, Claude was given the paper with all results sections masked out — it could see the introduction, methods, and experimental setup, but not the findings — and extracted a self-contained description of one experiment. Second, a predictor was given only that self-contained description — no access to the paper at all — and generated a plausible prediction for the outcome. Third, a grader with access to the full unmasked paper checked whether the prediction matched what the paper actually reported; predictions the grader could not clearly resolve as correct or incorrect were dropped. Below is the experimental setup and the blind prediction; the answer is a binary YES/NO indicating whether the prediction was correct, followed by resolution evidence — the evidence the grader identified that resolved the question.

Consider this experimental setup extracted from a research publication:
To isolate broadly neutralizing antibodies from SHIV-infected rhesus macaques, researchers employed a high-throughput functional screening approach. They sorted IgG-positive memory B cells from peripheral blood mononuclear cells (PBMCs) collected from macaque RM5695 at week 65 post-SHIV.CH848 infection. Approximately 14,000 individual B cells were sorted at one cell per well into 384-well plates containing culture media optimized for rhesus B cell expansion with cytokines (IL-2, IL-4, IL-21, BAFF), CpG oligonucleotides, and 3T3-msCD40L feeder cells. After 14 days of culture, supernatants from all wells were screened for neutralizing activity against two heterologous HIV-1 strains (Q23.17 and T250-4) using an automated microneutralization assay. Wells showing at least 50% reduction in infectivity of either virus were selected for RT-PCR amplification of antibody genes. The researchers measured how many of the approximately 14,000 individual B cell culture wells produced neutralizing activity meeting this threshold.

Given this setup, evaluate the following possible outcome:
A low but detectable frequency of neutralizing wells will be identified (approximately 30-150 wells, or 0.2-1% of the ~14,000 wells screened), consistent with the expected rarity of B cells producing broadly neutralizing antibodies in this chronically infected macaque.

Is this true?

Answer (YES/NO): NO